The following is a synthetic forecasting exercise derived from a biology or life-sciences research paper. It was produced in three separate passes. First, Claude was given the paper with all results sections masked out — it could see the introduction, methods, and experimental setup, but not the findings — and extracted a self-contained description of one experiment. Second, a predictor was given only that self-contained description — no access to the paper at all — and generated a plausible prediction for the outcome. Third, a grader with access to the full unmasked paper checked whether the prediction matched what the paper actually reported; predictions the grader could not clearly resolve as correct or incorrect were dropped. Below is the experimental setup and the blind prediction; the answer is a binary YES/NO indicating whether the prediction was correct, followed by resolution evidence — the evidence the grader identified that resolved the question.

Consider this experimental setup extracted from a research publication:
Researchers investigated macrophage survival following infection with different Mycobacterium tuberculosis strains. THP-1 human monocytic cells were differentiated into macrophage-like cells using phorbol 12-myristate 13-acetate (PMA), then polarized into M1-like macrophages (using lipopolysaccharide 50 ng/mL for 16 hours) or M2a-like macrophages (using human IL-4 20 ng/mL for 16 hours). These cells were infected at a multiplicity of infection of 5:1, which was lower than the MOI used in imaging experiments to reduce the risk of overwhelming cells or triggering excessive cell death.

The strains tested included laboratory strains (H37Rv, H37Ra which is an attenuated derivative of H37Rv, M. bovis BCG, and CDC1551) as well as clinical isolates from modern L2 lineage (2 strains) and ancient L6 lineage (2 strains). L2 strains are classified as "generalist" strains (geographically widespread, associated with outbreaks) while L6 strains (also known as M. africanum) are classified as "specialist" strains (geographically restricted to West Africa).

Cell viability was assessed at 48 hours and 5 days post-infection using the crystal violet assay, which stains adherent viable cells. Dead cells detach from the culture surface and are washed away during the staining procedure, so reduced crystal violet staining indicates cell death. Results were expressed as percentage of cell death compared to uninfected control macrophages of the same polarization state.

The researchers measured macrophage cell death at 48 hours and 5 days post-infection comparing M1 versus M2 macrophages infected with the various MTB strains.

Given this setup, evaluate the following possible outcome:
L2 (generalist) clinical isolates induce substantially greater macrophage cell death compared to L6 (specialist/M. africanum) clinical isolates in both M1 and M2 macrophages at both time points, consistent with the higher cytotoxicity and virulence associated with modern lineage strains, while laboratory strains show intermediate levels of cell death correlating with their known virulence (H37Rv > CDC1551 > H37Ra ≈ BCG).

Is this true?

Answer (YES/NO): NO